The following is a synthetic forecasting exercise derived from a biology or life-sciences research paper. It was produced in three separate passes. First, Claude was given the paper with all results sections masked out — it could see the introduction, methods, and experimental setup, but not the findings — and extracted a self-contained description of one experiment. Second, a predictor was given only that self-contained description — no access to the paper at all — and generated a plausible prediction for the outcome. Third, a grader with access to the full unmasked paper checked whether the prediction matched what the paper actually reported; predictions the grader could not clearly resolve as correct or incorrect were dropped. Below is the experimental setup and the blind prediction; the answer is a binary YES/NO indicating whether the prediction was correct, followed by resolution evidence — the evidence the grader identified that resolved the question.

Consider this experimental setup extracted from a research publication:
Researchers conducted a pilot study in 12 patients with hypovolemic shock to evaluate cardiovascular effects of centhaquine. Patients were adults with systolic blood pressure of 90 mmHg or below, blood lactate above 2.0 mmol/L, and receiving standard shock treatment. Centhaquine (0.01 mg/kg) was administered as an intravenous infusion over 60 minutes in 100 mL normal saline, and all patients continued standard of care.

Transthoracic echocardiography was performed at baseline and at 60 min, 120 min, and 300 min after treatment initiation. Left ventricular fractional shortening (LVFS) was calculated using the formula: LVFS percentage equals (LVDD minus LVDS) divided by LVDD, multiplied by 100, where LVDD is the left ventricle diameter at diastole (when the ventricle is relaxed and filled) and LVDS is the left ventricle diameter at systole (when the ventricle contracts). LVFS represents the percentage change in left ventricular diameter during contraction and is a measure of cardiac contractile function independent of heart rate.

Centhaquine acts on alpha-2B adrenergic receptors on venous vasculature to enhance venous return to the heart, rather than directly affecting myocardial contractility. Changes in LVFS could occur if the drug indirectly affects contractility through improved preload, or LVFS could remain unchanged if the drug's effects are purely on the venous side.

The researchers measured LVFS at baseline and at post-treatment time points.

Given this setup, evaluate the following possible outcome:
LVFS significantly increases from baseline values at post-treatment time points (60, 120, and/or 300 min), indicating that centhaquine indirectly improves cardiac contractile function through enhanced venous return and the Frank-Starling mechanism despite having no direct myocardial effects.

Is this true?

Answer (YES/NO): NO